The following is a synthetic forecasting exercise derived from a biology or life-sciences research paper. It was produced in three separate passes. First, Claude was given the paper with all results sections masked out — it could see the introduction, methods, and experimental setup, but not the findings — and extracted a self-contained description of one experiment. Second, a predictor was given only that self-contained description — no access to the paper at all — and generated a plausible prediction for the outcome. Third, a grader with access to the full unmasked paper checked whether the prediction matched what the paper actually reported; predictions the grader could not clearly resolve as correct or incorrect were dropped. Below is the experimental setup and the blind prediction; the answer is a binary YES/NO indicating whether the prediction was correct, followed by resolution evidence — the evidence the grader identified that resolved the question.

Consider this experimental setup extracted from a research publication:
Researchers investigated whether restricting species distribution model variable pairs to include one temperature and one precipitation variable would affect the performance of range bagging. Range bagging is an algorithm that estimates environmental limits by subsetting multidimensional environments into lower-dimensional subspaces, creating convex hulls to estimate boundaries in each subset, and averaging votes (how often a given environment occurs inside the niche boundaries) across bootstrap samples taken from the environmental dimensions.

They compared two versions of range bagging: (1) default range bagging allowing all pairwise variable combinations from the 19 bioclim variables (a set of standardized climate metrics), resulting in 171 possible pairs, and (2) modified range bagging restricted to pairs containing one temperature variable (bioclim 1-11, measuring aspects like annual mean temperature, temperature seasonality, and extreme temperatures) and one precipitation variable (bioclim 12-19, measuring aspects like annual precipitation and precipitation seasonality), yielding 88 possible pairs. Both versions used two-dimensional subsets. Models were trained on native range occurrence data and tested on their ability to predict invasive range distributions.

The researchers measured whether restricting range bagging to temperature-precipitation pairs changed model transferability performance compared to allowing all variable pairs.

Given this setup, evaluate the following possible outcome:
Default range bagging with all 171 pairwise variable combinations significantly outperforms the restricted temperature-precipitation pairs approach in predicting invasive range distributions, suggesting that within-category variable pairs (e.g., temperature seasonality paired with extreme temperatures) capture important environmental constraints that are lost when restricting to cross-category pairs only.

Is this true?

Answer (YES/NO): NO